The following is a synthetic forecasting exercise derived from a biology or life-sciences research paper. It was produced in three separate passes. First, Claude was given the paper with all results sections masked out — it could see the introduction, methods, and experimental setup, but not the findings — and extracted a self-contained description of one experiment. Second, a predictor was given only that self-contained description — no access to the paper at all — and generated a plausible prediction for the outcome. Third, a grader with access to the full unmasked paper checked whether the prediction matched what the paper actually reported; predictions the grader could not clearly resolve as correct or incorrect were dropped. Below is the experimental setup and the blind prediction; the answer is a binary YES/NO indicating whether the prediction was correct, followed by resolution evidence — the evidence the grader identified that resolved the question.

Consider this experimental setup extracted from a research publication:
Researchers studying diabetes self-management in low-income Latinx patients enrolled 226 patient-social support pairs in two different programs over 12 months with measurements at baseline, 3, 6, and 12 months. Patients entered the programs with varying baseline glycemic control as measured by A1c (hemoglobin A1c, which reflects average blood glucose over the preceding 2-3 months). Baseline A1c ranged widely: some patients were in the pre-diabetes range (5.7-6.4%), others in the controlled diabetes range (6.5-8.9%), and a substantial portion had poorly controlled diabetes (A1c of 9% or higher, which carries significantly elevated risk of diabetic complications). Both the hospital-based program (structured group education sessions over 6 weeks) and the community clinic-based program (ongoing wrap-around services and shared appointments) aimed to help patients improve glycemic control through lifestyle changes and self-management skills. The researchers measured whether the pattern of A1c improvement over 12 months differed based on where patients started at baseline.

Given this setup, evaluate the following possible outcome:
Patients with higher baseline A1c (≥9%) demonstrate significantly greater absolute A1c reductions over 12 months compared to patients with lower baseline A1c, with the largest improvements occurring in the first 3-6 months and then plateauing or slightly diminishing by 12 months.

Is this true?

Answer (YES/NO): YES